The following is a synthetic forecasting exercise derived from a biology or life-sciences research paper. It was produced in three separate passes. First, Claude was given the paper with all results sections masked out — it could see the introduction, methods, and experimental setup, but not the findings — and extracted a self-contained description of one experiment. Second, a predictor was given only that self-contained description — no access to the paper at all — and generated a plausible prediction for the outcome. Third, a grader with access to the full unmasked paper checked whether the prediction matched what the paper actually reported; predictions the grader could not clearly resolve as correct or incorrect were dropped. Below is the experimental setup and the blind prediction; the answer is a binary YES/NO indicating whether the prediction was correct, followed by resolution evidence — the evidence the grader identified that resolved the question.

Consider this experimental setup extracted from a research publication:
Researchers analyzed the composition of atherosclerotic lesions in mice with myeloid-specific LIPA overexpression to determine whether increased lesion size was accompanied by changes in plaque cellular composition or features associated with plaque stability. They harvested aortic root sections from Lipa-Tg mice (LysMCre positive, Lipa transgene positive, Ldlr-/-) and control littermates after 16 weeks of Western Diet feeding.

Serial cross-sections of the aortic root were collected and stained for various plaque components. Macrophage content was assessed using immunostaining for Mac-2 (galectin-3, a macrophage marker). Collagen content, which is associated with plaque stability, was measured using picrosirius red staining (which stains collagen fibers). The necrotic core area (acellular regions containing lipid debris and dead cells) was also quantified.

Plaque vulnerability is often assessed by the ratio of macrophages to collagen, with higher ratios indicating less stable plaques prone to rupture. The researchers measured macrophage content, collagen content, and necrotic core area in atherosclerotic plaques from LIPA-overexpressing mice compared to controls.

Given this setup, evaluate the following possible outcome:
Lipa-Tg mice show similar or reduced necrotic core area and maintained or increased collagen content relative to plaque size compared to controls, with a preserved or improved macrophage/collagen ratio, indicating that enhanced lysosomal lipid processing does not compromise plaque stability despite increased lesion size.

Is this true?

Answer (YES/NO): NO